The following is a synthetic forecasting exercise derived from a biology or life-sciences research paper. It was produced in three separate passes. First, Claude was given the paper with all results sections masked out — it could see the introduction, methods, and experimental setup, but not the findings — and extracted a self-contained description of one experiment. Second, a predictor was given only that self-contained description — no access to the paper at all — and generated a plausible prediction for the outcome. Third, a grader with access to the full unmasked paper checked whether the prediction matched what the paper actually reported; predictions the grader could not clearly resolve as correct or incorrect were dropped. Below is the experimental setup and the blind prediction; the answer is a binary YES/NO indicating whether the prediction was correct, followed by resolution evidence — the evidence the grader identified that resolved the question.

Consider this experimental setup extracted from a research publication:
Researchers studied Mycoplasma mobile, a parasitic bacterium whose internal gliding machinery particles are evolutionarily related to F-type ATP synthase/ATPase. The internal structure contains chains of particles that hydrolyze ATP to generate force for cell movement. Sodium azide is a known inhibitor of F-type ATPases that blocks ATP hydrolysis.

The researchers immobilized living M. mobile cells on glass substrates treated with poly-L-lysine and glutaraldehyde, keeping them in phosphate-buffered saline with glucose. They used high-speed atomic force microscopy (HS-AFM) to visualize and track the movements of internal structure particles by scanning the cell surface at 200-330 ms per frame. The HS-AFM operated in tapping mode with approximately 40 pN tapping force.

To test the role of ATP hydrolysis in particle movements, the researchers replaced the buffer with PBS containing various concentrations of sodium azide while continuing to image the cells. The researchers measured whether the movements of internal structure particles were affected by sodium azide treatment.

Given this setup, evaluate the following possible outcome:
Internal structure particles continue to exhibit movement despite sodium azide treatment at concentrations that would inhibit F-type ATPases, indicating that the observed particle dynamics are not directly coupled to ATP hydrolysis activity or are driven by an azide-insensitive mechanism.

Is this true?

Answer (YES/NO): NO